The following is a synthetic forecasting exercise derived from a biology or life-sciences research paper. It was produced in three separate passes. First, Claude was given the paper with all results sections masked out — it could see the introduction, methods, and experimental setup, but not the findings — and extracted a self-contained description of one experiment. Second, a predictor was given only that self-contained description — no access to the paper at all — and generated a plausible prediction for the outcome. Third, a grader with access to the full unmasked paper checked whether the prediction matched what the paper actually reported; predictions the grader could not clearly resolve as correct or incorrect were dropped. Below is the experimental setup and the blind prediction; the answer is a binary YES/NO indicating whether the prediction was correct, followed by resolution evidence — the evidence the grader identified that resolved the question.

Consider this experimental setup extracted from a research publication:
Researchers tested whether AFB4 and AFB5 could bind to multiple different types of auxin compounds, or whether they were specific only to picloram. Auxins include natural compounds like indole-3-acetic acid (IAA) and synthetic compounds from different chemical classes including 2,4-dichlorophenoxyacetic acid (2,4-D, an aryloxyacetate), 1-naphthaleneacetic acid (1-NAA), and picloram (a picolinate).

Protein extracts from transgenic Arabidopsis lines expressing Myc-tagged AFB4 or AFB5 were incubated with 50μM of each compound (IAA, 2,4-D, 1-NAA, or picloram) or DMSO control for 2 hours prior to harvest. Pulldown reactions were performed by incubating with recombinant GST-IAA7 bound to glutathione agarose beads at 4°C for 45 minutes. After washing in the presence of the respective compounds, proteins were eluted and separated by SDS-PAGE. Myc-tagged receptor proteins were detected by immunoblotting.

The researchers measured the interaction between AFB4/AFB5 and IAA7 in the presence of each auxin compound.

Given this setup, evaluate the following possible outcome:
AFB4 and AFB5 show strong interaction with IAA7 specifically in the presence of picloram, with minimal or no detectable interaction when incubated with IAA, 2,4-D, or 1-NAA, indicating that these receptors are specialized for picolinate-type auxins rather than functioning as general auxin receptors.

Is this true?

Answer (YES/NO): NO